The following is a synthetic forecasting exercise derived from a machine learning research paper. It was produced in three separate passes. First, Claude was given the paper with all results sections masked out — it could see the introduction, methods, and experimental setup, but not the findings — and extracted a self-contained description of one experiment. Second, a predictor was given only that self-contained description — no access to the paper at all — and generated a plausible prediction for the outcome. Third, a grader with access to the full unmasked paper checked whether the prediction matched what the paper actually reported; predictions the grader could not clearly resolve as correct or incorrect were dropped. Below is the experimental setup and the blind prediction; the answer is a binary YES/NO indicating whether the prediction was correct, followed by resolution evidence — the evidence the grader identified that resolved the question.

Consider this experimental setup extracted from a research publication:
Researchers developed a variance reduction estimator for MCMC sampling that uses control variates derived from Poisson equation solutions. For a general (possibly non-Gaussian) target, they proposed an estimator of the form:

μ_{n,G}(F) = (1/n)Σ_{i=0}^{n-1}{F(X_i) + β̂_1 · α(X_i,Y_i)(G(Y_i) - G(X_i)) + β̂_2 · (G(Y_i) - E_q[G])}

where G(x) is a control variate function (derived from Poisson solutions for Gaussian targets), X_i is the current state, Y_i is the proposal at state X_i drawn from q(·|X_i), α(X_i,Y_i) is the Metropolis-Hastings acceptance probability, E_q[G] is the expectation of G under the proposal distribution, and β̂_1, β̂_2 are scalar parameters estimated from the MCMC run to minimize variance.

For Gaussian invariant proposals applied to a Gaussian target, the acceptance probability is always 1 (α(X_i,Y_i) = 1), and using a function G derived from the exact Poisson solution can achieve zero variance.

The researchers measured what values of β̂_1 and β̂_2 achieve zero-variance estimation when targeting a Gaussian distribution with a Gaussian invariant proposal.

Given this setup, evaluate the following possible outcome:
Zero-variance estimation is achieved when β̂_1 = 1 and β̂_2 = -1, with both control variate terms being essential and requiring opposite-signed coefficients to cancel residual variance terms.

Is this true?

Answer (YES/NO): YES